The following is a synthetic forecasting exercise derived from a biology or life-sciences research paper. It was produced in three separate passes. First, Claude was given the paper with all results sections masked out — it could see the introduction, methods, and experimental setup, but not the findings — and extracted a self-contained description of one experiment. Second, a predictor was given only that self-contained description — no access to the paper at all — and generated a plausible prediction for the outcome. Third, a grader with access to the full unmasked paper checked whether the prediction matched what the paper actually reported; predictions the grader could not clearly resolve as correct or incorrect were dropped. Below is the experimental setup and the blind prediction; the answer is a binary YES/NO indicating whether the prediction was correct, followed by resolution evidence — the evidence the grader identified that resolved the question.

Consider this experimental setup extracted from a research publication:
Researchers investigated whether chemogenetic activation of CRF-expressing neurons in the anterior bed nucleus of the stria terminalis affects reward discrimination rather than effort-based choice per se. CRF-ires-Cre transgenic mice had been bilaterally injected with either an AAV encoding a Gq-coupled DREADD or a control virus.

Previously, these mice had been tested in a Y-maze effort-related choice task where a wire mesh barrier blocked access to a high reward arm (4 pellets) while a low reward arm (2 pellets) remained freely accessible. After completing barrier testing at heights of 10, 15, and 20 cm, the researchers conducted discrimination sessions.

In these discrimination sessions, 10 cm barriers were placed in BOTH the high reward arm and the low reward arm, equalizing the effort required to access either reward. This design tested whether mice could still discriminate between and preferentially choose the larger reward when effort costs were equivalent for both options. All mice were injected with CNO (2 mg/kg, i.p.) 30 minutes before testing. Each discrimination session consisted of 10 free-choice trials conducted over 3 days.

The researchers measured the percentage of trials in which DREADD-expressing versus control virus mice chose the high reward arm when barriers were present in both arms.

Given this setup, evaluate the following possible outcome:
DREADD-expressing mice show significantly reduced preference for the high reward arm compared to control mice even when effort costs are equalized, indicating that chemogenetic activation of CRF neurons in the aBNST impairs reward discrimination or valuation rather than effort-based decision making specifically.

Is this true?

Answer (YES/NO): NO